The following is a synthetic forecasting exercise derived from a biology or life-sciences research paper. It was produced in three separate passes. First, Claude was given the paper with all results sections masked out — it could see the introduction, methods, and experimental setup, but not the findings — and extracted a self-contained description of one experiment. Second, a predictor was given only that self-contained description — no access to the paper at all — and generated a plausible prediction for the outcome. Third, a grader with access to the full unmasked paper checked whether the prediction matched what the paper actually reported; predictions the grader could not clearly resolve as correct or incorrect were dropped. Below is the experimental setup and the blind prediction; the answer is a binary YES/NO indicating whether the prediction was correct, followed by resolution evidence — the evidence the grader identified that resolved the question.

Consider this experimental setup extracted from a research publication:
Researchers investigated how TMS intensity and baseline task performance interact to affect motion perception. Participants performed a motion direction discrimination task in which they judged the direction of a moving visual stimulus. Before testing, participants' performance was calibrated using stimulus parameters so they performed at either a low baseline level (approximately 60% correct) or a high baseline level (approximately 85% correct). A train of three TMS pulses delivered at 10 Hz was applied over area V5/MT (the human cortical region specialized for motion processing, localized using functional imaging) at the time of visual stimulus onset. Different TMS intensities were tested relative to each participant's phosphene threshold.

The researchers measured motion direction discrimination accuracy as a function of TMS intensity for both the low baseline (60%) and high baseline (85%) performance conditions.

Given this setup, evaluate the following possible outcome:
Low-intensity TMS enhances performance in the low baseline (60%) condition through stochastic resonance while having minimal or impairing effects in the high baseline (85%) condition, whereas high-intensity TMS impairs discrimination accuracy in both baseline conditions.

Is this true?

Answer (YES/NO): NO